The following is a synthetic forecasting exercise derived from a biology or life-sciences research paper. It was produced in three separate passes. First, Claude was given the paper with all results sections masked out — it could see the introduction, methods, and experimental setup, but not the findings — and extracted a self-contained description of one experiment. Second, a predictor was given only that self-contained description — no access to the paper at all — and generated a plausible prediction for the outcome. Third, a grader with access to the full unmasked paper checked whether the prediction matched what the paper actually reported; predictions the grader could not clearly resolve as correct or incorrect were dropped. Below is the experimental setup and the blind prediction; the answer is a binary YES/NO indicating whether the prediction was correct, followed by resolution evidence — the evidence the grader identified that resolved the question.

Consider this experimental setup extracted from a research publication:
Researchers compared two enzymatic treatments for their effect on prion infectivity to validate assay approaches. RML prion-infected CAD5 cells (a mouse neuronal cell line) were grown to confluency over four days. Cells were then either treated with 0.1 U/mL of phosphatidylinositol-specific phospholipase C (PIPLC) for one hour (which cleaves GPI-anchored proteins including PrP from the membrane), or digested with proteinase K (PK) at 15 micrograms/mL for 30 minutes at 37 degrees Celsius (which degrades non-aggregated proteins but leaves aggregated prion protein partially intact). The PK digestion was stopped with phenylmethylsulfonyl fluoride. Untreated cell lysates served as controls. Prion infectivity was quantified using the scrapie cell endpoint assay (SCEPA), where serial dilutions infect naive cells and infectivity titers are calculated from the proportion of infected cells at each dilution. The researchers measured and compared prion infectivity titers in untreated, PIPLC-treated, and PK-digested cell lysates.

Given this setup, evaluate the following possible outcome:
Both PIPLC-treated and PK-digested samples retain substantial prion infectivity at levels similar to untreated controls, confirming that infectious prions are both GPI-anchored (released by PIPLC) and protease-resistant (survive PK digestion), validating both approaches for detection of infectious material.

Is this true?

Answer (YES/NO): NO